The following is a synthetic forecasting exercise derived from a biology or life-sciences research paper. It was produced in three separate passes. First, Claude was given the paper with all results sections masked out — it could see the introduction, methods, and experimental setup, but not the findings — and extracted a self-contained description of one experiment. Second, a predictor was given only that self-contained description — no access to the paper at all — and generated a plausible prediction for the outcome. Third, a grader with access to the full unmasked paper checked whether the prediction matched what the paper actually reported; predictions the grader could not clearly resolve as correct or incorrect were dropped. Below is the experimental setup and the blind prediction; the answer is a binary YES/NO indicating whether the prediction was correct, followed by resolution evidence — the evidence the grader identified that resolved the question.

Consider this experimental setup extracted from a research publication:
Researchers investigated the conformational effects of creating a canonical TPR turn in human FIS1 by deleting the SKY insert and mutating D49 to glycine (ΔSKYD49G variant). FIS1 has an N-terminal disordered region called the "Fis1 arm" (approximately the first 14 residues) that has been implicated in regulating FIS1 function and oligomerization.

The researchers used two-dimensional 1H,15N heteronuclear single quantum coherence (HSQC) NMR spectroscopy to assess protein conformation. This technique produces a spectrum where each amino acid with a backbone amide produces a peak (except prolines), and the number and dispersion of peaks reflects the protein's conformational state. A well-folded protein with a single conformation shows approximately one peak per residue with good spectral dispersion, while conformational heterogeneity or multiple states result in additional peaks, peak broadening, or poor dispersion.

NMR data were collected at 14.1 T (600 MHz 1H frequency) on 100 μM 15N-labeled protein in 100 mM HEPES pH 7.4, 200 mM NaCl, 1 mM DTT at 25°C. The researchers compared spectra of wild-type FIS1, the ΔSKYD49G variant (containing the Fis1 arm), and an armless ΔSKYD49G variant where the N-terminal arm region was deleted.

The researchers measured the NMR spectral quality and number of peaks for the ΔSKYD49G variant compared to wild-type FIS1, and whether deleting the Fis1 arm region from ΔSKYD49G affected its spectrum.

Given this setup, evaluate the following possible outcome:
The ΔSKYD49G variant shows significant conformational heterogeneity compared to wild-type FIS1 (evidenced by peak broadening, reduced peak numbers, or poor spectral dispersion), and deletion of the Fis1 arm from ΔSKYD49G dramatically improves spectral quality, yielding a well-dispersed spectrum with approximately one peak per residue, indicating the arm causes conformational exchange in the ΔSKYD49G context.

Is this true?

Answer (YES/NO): YES